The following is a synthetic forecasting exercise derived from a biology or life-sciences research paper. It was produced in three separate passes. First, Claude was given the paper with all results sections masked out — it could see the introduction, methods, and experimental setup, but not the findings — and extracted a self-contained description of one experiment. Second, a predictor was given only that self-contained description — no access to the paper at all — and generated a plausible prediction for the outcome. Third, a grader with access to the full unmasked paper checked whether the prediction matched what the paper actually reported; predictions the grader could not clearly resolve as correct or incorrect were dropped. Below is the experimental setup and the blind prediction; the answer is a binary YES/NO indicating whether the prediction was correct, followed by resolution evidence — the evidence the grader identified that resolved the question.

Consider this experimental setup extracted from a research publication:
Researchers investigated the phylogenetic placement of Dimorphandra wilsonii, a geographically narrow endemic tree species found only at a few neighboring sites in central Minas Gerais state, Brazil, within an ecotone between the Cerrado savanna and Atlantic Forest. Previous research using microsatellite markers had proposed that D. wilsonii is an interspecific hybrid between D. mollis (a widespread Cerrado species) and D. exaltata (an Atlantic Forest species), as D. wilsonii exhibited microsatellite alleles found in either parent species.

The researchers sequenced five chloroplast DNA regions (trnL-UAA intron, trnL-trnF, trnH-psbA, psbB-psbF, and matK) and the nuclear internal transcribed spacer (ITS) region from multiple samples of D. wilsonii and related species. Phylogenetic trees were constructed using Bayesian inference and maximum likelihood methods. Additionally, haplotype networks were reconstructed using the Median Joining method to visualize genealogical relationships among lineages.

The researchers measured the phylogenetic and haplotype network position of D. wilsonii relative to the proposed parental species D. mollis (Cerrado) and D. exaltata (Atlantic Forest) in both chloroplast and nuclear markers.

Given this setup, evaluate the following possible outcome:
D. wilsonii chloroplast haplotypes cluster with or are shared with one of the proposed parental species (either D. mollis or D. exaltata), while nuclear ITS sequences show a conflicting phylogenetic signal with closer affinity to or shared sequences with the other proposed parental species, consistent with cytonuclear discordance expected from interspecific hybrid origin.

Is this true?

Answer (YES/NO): NO